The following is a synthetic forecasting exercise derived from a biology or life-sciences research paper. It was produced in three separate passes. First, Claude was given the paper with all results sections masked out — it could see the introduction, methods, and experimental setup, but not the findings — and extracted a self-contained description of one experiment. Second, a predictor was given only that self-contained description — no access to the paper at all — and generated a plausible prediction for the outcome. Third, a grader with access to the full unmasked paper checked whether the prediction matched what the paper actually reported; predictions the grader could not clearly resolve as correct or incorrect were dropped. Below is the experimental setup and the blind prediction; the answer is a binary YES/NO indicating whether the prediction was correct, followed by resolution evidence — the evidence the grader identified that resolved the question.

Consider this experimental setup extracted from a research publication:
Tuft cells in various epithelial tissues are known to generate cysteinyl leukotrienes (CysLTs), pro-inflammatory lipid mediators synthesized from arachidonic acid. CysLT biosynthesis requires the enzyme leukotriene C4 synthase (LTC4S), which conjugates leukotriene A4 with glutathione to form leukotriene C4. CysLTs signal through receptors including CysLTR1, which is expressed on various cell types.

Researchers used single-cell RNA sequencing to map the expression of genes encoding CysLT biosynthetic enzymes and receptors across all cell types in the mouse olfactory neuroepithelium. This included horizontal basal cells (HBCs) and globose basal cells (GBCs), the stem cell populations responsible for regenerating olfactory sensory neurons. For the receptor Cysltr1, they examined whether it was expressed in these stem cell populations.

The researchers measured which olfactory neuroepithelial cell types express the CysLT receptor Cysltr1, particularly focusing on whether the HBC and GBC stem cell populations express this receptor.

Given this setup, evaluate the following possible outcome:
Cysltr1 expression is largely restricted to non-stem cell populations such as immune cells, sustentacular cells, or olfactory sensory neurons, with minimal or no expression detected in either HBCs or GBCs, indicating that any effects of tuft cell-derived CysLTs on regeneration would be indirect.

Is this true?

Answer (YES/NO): NO